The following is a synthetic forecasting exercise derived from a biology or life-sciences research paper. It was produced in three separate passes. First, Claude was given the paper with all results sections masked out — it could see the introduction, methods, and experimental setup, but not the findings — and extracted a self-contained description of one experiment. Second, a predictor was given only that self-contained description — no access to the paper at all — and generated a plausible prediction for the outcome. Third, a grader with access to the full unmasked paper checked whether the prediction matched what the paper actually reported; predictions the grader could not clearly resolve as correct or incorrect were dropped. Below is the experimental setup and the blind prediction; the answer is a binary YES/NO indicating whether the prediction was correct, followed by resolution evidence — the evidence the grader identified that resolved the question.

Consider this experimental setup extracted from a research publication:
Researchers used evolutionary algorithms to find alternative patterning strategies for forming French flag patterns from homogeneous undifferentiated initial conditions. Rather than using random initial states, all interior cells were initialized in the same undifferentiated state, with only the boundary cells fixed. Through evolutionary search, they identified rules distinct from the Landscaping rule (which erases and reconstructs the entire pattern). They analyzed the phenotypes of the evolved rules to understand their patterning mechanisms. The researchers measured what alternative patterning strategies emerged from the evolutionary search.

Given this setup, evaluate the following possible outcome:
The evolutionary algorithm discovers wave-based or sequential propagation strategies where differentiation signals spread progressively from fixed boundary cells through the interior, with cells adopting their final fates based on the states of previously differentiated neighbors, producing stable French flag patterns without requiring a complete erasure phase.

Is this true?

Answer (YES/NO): YES